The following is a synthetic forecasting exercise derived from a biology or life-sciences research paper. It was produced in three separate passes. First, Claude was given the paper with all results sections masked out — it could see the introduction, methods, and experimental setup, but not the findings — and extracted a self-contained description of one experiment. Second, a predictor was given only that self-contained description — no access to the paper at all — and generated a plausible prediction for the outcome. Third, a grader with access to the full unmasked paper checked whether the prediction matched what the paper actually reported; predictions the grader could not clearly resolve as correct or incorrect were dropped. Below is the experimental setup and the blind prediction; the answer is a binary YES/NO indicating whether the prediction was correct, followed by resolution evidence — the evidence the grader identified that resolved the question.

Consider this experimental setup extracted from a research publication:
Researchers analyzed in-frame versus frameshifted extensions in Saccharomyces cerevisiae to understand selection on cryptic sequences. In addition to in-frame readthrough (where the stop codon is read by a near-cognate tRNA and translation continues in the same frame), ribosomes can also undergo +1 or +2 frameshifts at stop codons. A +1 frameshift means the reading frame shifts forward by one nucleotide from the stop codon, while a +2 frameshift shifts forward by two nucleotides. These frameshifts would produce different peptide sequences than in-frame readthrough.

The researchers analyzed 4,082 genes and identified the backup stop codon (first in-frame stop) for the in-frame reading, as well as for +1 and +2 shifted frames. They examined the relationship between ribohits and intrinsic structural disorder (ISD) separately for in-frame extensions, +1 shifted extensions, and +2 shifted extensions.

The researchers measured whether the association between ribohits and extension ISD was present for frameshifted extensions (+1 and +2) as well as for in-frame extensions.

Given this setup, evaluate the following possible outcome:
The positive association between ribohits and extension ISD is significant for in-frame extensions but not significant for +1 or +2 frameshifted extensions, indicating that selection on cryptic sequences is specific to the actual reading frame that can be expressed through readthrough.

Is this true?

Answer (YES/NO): NO